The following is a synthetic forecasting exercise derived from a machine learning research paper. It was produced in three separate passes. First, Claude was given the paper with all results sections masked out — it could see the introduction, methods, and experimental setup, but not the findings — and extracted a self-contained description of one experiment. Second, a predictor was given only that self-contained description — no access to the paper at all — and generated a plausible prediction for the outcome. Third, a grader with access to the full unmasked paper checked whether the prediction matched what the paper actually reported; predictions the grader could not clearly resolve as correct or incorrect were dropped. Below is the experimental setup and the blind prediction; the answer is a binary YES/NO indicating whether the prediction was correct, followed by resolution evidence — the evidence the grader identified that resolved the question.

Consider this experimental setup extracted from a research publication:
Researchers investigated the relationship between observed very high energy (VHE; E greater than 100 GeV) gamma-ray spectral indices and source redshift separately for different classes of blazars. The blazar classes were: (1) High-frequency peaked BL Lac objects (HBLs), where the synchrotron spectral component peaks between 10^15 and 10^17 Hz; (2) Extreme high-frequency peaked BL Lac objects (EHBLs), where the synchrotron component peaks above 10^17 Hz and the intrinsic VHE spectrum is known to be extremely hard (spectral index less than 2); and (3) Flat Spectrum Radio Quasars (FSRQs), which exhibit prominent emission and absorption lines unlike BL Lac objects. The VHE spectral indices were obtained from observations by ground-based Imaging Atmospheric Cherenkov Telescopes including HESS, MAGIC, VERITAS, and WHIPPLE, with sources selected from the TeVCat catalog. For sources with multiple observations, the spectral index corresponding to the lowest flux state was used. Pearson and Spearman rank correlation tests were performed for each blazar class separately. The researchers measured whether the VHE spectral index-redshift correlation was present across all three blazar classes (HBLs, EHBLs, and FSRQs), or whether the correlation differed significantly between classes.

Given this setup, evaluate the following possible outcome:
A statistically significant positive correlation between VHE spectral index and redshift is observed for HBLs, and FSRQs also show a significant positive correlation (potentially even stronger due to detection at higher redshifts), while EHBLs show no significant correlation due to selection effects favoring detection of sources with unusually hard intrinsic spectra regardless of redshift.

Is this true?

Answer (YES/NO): NO